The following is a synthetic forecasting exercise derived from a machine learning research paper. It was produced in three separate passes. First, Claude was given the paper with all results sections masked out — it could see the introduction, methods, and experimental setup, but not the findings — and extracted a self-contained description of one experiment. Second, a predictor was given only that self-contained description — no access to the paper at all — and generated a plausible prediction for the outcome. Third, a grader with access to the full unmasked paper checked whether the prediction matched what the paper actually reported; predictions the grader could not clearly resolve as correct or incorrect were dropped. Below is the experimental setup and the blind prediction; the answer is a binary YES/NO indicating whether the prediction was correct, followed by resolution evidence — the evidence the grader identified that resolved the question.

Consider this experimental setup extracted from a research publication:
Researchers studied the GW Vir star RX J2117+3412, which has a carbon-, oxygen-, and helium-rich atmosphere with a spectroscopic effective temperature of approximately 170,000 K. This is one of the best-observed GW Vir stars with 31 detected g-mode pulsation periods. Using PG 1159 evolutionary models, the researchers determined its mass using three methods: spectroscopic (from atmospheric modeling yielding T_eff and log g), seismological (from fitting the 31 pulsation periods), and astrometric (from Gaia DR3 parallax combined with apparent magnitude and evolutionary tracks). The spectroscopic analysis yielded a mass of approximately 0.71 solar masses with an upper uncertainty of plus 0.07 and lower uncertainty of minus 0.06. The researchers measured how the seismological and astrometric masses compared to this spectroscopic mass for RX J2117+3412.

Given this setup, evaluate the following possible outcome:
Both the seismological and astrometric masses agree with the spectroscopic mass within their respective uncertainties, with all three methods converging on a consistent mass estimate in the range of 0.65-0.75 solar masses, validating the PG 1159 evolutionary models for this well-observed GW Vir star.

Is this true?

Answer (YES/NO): NO